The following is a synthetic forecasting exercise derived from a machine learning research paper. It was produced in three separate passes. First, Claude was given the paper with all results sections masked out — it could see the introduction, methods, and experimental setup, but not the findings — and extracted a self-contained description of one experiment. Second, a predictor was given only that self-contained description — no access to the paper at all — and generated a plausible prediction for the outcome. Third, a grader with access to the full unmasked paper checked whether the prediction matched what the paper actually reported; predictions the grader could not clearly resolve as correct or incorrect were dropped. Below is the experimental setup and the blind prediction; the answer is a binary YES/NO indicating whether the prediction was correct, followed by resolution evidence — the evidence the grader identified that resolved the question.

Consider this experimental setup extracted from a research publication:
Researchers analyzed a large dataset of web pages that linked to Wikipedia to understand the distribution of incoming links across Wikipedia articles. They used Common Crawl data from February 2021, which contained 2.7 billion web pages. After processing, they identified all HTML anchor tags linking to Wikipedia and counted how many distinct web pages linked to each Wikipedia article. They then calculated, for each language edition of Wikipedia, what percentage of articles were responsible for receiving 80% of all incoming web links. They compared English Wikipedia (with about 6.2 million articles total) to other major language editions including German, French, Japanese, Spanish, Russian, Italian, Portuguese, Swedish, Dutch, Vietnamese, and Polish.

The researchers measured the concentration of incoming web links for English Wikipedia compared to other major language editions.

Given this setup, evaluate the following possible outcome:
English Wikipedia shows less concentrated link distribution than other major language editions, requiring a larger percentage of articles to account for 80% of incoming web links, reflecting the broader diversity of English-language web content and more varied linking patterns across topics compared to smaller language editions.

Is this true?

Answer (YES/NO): NO